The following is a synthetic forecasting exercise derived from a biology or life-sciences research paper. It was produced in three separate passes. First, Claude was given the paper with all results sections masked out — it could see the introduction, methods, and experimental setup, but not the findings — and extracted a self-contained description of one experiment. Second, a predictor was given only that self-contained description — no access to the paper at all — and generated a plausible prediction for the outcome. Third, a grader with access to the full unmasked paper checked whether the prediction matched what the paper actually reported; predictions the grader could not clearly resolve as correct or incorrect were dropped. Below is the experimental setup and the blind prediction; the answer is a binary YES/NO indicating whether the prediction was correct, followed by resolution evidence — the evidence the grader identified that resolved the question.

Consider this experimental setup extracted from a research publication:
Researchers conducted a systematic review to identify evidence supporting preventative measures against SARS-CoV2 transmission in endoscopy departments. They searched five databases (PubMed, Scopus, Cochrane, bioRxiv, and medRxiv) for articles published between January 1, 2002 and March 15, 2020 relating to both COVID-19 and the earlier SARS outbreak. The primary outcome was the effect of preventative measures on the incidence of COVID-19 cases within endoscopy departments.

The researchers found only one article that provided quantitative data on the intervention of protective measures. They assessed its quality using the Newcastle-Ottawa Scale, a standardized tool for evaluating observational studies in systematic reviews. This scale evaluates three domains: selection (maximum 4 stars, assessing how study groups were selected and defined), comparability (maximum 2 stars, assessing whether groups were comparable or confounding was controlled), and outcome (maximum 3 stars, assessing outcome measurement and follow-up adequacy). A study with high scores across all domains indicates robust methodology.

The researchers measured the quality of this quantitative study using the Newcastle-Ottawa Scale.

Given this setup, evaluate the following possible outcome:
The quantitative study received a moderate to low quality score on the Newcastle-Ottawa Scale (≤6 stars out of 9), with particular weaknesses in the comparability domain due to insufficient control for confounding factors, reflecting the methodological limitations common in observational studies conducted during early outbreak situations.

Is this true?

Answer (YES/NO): YES